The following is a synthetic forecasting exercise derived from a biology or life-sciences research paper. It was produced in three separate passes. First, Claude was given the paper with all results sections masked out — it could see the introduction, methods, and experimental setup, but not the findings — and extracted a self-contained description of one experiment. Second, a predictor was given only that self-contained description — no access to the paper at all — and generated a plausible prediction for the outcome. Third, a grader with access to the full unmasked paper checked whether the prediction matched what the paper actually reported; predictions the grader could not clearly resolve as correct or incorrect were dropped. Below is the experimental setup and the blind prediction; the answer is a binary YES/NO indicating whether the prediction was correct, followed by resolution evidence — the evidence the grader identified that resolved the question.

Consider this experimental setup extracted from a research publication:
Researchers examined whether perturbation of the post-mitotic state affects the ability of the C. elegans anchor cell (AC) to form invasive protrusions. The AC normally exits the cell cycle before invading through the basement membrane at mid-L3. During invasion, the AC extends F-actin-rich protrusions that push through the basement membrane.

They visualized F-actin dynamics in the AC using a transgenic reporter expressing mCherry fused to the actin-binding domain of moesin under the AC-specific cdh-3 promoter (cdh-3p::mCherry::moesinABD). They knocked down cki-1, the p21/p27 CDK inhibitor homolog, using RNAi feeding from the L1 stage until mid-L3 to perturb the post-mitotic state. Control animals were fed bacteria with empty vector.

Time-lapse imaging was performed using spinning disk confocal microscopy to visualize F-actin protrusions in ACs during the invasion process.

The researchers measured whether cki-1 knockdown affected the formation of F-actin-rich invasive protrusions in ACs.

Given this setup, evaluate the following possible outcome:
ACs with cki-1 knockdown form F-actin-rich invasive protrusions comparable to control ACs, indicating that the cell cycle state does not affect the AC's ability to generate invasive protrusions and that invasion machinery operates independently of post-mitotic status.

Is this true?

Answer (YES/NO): YES